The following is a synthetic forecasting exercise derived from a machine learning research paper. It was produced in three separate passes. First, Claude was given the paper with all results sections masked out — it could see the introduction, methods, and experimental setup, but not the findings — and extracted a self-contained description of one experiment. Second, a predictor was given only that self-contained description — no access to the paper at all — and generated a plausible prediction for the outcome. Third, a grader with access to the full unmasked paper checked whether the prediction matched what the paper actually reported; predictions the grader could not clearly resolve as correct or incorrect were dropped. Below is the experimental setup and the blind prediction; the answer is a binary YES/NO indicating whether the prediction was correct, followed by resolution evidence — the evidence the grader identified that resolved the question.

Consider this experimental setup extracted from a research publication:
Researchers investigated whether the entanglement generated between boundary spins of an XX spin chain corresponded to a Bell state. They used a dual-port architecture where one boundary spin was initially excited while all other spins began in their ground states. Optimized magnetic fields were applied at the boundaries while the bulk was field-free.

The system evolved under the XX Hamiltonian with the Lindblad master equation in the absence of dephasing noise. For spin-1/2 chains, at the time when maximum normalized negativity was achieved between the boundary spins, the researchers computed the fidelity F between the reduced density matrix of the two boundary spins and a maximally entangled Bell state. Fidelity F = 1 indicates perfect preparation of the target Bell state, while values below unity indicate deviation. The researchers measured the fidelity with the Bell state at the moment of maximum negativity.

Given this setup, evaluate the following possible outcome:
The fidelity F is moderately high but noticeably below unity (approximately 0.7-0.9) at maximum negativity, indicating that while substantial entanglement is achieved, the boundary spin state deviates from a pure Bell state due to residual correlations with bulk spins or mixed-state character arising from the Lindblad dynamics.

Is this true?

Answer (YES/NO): NO